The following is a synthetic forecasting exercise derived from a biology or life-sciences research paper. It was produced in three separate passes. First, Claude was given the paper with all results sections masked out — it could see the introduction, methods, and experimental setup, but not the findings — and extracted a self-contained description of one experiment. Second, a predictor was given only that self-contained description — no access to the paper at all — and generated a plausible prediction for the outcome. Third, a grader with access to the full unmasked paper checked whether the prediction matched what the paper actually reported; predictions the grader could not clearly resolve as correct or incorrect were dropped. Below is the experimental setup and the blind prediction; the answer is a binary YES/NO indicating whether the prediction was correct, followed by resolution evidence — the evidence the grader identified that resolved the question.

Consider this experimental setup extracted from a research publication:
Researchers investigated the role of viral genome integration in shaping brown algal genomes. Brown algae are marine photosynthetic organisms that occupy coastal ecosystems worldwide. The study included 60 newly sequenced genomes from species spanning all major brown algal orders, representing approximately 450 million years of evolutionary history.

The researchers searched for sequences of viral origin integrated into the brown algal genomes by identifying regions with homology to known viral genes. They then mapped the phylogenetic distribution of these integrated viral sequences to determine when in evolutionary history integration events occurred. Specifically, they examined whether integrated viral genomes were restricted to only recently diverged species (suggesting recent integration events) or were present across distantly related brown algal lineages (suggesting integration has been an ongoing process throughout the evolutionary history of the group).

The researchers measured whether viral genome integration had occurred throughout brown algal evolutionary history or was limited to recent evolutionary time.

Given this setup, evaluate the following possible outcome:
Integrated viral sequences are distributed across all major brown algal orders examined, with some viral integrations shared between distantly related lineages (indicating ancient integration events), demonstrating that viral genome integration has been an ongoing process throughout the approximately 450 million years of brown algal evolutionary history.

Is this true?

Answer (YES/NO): YES